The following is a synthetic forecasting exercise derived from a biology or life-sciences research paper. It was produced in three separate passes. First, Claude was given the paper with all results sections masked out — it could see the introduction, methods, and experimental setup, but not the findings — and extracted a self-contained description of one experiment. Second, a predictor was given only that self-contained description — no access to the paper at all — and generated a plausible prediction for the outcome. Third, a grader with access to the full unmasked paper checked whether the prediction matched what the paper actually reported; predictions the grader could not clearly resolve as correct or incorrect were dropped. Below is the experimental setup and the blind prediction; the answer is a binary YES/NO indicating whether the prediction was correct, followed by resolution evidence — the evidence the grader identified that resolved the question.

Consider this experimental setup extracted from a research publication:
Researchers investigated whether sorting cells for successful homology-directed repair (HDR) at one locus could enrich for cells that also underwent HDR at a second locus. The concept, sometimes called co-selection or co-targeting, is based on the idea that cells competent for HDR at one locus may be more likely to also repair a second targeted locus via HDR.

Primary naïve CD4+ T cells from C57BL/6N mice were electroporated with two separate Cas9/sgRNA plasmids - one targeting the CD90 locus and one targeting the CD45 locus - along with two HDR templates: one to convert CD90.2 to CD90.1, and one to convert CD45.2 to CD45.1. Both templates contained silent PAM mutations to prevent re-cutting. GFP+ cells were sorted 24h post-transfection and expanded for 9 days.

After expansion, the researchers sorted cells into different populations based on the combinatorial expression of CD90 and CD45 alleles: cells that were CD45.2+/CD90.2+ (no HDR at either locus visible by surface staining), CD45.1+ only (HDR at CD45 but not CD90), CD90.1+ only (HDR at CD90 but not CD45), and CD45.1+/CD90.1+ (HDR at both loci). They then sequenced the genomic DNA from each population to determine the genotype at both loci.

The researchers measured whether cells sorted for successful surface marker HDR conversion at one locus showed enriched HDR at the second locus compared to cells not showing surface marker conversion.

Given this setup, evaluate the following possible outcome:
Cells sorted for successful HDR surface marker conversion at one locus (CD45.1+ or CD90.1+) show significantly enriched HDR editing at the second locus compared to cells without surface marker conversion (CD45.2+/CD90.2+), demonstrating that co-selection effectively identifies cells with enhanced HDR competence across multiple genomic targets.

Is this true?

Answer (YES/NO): YES